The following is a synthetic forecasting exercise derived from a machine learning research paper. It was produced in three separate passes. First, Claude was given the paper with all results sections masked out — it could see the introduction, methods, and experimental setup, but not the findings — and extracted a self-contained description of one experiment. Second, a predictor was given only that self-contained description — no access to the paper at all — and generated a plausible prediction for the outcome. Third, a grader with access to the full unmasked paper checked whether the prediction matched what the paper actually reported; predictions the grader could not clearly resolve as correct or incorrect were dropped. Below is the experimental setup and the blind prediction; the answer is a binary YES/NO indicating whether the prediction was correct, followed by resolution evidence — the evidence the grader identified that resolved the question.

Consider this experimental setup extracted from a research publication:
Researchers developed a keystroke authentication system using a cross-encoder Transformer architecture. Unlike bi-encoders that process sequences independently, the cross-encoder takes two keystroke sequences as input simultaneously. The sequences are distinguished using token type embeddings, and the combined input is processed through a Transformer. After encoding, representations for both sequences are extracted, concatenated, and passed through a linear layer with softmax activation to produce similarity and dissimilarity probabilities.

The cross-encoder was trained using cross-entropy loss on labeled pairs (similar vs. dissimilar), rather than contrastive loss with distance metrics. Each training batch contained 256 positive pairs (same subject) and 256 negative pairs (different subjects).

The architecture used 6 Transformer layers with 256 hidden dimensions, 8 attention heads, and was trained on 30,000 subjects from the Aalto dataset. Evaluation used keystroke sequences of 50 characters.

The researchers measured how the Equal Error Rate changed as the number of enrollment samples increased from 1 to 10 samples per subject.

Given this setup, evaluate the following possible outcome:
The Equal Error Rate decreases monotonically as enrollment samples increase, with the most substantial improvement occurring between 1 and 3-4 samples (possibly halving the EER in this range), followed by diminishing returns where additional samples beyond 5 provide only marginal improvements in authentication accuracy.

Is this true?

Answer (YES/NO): YES